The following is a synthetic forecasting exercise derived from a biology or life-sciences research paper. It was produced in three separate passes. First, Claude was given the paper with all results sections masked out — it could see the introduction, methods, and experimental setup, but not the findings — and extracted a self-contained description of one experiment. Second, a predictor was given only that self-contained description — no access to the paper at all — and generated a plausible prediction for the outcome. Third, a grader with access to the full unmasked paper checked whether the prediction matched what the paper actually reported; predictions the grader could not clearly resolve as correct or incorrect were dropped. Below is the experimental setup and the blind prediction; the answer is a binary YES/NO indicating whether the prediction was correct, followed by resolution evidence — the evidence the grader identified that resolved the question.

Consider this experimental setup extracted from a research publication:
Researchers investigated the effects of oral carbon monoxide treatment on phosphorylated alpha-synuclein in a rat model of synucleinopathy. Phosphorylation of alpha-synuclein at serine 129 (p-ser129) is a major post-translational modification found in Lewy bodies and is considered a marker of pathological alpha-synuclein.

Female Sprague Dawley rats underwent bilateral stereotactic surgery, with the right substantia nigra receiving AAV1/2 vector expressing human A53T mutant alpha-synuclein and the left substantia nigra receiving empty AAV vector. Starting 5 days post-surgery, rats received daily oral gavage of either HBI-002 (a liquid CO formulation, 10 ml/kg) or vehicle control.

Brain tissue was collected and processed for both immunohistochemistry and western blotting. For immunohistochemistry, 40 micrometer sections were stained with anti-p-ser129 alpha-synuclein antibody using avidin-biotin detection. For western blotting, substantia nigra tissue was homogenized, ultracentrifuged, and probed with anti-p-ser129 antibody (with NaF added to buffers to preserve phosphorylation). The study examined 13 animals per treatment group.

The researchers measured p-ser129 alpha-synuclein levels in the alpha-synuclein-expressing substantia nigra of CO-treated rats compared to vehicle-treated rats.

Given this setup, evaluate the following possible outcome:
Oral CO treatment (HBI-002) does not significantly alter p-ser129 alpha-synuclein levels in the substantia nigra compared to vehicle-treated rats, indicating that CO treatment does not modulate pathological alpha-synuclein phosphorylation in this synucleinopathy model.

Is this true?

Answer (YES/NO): NO